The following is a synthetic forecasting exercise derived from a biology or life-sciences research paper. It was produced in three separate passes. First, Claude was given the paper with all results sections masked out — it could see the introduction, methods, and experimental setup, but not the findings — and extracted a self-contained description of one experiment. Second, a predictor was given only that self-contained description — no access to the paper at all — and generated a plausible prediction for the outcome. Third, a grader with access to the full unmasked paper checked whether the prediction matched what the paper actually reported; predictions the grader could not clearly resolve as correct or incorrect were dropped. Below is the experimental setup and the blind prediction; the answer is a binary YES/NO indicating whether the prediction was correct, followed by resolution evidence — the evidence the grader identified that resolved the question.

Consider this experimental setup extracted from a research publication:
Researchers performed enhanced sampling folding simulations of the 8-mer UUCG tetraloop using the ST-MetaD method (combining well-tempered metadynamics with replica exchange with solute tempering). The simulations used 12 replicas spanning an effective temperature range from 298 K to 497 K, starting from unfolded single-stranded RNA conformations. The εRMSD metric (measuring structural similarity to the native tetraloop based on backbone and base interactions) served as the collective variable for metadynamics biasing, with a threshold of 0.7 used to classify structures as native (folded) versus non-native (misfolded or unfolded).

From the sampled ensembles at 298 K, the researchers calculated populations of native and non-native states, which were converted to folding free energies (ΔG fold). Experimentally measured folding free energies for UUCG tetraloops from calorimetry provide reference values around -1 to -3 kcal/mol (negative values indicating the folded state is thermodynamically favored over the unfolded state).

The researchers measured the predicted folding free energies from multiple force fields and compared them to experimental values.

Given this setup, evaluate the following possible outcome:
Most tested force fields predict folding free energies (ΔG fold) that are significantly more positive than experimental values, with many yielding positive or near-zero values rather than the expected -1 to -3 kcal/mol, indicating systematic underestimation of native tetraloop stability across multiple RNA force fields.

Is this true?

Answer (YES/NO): YES